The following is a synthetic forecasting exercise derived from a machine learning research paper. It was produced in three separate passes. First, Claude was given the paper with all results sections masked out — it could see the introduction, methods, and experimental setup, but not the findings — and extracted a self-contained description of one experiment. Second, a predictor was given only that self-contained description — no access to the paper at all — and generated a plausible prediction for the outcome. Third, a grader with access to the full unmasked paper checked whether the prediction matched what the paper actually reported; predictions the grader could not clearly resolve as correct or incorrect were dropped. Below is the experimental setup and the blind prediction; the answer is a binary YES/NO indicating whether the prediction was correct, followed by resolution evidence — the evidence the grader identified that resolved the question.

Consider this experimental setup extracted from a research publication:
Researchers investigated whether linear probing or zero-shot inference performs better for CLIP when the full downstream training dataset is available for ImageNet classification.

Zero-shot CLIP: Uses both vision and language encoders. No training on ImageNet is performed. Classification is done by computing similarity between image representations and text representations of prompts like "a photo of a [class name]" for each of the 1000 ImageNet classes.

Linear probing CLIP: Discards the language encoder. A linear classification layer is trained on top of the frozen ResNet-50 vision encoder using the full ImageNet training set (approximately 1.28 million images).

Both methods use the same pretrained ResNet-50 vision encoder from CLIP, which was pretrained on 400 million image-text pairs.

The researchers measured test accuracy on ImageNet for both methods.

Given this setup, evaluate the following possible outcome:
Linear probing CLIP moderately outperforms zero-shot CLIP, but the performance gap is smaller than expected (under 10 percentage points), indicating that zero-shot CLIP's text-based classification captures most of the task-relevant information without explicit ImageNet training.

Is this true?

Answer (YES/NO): NO